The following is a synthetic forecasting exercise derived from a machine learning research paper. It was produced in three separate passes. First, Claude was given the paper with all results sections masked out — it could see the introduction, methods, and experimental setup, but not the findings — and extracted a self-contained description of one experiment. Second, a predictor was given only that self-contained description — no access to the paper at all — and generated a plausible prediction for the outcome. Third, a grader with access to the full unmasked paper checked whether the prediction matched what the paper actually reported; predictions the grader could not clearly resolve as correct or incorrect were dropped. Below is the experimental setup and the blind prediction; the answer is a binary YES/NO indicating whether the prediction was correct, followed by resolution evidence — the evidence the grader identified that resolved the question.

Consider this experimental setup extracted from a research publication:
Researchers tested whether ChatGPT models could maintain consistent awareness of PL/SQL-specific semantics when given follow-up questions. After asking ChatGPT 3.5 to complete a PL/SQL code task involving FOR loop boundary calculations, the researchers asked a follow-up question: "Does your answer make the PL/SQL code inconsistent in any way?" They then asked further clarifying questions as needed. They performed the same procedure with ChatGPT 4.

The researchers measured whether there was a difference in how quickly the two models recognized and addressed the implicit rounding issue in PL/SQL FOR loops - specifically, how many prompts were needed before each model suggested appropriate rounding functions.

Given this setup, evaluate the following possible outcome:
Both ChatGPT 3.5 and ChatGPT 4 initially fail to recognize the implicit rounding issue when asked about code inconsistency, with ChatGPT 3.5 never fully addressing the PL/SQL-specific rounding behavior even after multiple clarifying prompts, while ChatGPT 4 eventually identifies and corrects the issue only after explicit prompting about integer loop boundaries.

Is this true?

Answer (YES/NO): NO